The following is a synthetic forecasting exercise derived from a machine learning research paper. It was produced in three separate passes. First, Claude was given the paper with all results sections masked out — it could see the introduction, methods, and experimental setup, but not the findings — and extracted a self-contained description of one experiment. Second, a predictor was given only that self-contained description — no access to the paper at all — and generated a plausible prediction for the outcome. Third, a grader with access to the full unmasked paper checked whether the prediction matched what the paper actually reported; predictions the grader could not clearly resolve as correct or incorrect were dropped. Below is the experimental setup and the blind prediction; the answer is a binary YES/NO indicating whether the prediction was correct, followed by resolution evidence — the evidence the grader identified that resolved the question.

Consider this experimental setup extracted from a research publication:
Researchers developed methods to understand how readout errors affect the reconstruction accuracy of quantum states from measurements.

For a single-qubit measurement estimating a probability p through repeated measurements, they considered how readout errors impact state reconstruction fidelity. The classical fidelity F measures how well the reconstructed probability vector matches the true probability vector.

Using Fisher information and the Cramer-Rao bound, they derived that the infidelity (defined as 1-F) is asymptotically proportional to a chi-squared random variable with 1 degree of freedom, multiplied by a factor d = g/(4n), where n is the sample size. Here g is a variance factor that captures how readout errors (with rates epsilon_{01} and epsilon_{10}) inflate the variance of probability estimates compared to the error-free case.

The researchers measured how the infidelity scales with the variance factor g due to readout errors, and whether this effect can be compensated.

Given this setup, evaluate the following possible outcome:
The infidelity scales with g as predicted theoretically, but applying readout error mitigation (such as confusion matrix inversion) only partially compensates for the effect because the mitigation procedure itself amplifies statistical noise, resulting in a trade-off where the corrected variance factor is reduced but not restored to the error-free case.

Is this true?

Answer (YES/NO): NO